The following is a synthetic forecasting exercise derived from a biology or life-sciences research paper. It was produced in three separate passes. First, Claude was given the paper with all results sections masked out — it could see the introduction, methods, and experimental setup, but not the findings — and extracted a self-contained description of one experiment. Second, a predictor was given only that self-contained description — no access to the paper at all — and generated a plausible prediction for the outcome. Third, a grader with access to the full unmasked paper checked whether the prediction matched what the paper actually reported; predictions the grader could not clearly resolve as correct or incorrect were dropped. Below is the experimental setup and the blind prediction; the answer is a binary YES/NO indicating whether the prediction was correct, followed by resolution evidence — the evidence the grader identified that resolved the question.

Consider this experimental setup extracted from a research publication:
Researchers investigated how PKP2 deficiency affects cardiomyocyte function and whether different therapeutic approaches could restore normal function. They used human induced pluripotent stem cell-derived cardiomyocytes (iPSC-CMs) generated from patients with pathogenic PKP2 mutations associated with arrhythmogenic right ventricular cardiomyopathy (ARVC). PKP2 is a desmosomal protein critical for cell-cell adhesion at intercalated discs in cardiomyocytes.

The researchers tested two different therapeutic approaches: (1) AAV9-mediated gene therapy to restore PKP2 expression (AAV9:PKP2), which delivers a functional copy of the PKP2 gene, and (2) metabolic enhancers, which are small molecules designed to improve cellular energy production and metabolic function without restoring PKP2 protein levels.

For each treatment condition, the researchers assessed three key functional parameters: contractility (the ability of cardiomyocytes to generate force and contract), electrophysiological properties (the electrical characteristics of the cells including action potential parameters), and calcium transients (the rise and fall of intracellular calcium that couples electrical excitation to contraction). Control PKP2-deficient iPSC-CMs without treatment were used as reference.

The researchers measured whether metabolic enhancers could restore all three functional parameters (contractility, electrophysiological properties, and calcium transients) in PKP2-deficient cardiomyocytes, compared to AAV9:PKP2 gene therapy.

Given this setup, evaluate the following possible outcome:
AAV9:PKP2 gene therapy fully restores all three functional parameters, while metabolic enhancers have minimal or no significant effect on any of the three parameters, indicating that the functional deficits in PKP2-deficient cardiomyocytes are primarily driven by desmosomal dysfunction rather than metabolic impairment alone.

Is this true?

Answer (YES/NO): NO